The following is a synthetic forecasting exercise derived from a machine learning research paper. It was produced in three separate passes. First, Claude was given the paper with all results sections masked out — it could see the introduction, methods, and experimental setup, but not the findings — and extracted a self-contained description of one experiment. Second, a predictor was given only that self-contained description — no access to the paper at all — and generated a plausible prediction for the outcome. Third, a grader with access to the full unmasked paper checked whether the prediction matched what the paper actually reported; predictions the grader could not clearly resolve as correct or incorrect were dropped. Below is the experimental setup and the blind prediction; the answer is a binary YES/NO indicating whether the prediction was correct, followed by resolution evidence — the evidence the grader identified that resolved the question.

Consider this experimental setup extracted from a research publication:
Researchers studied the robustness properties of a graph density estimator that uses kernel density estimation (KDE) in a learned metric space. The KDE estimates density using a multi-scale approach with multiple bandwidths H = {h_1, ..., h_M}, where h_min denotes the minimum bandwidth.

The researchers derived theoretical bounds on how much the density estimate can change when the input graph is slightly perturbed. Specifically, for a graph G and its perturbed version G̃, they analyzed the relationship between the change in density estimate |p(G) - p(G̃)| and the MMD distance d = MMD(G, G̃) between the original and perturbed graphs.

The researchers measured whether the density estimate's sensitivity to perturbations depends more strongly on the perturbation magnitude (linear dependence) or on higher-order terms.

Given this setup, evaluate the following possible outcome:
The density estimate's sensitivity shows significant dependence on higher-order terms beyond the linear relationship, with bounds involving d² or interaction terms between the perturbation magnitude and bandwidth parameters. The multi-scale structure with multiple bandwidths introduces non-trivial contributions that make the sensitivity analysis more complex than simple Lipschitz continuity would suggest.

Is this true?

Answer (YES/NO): YES